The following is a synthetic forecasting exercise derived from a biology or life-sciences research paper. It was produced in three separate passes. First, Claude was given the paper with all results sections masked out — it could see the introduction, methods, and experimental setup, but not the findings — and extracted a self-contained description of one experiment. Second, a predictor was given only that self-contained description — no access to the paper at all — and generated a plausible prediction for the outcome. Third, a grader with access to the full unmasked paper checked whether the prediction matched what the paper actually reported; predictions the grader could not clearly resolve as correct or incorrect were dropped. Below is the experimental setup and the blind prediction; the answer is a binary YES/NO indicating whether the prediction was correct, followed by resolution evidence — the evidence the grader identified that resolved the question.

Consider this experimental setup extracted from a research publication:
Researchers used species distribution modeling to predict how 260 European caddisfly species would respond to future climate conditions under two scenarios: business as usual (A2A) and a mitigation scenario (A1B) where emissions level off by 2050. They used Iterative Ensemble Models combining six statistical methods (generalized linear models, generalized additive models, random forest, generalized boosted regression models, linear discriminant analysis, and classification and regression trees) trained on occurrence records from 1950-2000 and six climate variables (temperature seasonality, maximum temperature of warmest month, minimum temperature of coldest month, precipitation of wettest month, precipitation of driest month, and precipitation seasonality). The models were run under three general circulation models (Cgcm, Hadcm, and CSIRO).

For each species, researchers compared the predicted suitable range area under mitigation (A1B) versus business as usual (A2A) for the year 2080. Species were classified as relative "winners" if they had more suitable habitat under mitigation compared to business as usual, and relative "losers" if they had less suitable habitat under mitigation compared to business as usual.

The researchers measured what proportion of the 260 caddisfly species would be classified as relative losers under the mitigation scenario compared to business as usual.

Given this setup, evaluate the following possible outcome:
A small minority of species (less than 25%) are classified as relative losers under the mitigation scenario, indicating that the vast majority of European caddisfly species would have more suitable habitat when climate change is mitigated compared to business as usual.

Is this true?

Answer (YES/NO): YES